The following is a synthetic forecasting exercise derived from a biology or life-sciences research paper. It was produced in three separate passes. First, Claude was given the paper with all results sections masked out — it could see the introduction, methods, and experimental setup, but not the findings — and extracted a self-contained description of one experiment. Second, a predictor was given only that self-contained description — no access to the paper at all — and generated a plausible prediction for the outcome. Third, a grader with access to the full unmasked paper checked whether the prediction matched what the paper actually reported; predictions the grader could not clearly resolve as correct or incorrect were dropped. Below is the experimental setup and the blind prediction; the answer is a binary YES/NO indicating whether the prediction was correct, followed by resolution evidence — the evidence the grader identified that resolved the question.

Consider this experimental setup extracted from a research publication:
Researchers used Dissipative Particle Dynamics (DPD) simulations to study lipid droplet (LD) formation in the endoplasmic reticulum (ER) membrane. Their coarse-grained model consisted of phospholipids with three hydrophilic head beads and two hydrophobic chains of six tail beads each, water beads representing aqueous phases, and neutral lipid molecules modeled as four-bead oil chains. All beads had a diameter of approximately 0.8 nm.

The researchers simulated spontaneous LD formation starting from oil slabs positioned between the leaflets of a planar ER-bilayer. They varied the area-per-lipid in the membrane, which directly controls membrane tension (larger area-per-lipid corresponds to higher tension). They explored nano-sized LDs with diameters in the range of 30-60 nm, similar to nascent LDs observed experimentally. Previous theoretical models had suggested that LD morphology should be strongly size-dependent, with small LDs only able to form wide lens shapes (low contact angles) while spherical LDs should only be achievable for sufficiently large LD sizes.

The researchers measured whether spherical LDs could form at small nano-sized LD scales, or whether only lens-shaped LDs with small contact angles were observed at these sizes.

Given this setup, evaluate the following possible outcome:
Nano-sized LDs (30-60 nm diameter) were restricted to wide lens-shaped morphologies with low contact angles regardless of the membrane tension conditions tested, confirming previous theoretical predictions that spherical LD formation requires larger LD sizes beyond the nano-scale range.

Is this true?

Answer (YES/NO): NO